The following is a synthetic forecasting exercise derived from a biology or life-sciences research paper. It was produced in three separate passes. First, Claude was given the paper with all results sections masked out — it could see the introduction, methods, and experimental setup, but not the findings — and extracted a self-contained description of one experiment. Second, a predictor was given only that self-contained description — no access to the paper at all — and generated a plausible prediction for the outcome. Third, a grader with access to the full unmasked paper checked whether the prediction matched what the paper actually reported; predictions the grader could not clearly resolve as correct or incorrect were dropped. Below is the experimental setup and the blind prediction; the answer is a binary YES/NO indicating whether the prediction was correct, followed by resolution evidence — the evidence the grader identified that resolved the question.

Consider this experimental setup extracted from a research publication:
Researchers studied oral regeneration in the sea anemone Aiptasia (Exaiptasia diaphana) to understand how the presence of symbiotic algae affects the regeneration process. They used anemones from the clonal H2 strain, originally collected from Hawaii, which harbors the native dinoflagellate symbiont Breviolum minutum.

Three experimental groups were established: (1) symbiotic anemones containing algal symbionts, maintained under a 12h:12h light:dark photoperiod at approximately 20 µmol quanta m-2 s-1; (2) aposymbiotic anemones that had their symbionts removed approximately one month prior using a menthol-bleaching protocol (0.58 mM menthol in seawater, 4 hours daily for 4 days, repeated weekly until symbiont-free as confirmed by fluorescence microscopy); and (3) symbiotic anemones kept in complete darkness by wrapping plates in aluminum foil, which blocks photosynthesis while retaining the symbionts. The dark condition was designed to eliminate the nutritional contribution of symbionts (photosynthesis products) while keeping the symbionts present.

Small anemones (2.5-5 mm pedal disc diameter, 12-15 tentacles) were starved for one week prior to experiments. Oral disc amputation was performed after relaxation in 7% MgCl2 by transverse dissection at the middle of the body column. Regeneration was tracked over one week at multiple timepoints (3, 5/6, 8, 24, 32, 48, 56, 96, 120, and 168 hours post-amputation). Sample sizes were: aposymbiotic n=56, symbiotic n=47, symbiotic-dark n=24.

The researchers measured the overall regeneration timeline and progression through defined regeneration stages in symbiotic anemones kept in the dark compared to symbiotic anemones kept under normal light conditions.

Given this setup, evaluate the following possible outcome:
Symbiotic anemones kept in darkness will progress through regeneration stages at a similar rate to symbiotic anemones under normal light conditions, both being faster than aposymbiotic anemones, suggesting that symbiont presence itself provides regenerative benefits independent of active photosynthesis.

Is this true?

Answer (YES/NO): NO